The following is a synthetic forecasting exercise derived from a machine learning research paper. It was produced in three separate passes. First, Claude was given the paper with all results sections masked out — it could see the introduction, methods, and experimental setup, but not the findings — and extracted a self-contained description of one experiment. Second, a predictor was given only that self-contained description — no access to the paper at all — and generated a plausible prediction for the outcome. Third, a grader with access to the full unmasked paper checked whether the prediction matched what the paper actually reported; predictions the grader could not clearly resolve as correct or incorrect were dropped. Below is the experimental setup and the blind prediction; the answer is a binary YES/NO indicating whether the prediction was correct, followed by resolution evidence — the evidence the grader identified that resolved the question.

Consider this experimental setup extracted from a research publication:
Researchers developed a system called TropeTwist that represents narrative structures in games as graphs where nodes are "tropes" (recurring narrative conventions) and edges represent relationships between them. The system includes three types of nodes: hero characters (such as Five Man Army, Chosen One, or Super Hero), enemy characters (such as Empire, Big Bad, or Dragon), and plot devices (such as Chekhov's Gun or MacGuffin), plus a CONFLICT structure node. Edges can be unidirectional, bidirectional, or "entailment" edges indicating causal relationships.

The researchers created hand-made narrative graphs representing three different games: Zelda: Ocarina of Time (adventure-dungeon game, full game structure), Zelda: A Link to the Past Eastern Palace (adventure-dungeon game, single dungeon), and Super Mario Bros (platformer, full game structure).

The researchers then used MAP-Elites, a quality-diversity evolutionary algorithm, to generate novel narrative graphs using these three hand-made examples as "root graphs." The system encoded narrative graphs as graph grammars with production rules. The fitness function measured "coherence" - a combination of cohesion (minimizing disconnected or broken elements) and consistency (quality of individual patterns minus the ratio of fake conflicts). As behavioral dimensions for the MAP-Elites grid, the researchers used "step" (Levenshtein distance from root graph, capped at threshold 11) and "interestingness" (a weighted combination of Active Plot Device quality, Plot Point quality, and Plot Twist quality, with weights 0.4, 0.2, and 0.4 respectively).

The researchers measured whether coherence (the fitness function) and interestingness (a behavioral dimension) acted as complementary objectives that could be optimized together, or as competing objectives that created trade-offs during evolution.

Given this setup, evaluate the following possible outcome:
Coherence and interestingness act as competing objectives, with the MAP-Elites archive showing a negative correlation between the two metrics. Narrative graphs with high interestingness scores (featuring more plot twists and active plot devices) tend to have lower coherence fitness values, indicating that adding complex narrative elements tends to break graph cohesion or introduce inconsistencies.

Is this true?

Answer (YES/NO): NO